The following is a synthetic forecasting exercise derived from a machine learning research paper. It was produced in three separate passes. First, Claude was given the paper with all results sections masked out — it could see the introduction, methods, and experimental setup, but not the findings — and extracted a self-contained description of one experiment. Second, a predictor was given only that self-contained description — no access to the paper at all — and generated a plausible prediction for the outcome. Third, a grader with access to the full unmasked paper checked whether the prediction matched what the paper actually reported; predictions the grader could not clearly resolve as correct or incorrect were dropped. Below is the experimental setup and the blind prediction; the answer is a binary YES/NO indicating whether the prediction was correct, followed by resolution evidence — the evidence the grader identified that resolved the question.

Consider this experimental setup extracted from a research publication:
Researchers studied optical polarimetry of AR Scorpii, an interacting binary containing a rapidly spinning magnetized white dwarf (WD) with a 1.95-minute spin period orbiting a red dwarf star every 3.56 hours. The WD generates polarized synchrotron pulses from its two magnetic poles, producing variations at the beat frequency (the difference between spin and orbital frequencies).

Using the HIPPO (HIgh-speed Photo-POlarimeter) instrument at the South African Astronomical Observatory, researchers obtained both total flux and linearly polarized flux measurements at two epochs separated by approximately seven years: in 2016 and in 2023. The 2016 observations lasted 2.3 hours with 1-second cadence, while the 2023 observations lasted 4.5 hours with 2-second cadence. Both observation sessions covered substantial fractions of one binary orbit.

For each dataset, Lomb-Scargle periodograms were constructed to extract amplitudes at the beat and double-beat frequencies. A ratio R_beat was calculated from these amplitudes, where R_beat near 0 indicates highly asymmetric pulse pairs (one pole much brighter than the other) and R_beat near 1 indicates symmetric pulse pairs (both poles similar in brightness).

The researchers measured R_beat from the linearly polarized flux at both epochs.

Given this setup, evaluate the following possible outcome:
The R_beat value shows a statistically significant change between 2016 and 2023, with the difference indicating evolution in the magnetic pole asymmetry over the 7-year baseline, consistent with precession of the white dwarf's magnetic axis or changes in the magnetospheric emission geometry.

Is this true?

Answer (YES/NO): YES